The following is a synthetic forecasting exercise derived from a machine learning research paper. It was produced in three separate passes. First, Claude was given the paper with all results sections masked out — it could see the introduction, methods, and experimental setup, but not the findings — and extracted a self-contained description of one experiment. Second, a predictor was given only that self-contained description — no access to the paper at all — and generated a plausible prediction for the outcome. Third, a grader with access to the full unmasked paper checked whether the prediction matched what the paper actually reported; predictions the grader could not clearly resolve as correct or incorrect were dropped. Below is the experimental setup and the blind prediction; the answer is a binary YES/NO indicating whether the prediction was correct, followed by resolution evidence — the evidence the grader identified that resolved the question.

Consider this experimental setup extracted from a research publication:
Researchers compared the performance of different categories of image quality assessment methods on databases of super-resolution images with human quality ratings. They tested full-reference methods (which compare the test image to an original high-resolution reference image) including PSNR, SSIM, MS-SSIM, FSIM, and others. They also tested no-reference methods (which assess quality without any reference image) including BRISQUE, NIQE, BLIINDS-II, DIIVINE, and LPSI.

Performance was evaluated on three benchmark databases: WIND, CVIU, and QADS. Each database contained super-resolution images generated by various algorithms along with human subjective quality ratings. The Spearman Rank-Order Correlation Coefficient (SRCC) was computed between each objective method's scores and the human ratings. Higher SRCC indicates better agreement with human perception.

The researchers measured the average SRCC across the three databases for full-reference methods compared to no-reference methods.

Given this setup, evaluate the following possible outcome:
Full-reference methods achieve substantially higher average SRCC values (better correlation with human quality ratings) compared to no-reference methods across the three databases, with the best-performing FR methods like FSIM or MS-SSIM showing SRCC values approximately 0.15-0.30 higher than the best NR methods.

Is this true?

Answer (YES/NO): NO